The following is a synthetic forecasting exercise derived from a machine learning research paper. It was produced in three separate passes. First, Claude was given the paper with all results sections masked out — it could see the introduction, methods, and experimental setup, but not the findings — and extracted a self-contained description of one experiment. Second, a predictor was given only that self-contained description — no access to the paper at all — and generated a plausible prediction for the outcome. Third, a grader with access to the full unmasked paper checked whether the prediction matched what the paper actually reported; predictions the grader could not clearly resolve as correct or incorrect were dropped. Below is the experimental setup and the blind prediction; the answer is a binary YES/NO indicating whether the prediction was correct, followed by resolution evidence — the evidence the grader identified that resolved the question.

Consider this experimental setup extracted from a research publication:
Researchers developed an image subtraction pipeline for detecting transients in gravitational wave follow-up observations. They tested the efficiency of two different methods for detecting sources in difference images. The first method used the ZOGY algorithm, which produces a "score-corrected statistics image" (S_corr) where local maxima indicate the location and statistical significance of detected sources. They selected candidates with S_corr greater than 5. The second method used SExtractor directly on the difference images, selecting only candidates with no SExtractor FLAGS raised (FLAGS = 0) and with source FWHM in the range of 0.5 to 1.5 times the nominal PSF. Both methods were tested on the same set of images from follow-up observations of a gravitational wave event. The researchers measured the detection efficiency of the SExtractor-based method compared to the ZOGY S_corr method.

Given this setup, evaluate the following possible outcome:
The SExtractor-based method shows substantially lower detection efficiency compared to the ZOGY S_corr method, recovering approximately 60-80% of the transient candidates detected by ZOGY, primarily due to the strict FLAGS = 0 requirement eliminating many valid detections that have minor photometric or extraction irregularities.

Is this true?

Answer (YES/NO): YES